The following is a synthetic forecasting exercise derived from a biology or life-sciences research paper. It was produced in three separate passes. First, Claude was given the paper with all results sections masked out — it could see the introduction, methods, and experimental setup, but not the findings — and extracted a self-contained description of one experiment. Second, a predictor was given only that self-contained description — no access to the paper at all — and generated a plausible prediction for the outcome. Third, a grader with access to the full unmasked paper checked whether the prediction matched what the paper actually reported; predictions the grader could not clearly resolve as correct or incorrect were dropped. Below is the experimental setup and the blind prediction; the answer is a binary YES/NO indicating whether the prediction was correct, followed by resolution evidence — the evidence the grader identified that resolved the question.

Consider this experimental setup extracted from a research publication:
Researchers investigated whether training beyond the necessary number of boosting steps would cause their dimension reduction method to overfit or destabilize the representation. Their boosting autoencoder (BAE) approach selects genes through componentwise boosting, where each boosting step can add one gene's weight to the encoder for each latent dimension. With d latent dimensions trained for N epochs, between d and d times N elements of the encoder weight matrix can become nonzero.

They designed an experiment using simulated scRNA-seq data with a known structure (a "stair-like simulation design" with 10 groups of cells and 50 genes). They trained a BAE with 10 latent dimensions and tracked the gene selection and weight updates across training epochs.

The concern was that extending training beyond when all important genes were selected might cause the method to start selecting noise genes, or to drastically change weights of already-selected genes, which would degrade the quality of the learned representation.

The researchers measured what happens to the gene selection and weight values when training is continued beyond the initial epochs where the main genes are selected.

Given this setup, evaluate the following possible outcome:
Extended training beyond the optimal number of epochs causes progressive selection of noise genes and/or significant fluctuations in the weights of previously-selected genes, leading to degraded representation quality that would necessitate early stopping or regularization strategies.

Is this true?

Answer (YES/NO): NO